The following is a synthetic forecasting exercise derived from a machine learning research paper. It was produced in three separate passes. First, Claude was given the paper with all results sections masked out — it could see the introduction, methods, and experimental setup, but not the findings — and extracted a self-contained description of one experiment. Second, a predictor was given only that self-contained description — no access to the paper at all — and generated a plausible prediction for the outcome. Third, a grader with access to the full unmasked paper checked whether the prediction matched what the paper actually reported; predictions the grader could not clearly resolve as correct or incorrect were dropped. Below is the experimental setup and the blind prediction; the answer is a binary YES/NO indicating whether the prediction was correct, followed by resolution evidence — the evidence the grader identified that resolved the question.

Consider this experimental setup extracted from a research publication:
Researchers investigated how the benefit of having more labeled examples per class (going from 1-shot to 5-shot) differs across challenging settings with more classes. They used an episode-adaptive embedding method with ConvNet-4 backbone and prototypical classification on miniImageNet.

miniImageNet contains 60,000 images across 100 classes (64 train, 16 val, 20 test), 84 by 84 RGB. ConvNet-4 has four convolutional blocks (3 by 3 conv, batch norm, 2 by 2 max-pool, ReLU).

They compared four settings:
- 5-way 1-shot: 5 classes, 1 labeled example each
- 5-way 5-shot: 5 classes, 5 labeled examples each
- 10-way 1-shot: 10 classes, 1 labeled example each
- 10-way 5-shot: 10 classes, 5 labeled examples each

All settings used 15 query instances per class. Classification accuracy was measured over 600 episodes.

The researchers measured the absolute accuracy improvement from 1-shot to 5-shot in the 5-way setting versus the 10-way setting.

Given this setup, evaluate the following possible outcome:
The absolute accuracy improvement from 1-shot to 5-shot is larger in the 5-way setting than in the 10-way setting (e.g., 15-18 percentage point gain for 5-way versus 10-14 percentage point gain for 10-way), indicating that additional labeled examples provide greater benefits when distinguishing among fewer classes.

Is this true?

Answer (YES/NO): NO